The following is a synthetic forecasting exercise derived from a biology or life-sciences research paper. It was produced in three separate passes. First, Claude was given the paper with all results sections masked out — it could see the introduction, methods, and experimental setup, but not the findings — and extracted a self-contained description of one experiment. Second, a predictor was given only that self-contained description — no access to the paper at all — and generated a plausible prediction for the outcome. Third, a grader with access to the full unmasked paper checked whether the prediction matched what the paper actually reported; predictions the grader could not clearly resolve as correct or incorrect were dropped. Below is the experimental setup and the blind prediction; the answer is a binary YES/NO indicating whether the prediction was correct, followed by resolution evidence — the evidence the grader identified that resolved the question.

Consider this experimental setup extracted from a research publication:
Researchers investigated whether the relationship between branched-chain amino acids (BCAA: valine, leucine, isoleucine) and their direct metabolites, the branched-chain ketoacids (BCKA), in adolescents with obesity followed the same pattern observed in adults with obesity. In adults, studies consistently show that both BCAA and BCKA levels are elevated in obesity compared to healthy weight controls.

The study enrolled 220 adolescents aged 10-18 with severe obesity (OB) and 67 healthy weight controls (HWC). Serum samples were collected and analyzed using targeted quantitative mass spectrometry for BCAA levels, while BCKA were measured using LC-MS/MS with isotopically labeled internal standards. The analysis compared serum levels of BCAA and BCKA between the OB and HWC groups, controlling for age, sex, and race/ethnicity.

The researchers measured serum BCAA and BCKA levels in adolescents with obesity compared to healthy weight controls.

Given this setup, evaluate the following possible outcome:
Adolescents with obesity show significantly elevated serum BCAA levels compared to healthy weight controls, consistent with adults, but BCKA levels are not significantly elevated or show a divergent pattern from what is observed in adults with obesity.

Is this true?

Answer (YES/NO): YES